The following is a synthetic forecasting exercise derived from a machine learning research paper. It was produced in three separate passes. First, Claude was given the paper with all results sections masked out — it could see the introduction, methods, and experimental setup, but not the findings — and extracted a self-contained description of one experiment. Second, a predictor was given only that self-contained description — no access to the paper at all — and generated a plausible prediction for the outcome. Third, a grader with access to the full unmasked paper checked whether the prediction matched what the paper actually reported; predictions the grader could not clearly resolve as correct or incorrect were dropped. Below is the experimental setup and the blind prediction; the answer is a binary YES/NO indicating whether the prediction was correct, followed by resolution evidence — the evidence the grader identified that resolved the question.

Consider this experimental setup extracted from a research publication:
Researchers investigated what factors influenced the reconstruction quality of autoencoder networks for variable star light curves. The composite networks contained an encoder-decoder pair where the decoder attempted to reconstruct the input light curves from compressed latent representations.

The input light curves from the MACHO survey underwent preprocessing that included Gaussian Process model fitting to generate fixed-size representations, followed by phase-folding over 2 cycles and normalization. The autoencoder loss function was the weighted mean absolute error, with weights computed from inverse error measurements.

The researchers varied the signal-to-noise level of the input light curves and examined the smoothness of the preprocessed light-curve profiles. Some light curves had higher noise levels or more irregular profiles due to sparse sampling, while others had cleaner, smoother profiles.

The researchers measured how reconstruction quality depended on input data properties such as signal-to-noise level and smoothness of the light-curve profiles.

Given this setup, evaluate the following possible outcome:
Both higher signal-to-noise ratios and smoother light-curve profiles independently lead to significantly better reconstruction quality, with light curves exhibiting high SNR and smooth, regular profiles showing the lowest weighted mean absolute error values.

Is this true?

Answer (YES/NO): YES